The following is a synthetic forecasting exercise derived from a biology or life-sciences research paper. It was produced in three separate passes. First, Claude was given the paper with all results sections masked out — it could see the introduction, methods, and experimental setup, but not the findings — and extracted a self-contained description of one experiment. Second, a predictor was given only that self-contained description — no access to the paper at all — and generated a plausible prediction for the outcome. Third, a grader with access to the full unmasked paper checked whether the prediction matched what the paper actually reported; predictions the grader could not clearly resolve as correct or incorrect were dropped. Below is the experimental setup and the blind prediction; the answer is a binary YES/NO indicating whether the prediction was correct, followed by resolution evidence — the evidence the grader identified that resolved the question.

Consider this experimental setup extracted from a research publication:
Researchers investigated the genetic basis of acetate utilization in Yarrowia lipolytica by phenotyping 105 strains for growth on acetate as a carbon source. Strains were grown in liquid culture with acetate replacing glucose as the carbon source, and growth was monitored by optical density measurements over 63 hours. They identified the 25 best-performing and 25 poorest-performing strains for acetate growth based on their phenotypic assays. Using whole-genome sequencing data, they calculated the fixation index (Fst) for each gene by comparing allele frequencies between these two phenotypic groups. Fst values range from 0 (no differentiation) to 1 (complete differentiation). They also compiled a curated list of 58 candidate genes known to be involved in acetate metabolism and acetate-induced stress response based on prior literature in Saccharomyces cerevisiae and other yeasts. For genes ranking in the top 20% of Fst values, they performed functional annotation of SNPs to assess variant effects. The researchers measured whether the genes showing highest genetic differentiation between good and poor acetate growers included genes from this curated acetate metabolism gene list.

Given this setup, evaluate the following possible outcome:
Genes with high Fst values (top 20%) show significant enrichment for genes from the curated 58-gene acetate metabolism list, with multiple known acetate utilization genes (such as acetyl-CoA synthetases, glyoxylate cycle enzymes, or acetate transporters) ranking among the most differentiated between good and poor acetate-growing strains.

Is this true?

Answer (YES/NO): NO